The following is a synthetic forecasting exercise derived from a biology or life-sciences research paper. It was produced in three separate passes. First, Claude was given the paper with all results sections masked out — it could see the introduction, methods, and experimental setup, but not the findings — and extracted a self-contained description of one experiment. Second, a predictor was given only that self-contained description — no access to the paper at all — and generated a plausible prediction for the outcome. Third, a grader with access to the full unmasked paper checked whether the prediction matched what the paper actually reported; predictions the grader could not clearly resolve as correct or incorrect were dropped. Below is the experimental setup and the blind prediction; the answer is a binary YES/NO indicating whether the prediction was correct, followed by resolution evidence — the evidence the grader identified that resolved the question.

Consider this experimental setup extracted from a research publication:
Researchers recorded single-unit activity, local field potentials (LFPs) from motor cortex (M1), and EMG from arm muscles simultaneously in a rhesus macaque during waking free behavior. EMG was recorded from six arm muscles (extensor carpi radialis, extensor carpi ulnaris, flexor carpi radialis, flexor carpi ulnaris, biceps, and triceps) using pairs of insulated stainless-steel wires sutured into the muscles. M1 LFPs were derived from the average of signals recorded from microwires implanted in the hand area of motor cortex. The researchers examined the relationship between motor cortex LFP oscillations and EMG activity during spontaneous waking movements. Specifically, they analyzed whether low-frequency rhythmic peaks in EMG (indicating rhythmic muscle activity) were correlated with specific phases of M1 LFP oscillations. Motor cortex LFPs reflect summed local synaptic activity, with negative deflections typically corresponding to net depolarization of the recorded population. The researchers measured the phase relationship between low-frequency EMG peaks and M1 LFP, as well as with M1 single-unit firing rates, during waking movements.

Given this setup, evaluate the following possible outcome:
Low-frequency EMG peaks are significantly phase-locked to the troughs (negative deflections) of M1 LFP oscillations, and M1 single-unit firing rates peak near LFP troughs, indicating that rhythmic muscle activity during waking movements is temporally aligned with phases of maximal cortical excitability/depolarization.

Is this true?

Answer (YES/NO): YES